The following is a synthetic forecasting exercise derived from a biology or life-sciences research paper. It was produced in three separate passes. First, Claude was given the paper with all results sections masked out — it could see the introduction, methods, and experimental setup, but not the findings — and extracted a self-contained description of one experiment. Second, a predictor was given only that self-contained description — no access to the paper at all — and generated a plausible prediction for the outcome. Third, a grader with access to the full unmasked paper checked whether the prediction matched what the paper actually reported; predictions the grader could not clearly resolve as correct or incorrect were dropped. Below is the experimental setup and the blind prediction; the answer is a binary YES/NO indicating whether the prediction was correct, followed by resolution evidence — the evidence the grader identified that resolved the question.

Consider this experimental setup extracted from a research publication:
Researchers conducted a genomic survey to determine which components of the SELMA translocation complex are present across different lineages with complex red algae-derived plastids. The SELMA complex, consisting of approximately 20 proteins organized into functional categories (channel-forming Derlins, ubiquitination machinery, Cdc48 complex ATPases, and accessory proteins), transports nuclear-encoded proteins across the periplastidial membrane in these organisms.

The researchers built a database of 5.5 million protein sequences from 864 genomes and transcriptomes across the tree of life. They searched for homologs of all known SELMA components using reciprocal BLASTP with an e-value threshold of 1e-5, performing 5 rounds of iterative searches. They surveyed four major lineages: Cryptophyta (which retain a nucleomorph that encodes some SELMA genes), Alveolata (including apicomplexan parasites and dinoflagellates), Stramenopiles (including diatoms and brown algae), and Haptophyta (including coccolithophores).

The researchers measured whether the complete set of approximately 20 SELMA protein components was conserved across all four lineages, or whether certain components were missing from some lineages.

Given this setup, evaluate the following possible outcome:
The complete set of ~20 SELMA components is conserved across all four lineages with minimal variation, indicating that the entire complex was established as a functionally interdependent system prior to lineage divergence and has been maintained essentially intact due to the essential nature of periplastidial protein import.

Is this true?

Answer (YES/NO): NO